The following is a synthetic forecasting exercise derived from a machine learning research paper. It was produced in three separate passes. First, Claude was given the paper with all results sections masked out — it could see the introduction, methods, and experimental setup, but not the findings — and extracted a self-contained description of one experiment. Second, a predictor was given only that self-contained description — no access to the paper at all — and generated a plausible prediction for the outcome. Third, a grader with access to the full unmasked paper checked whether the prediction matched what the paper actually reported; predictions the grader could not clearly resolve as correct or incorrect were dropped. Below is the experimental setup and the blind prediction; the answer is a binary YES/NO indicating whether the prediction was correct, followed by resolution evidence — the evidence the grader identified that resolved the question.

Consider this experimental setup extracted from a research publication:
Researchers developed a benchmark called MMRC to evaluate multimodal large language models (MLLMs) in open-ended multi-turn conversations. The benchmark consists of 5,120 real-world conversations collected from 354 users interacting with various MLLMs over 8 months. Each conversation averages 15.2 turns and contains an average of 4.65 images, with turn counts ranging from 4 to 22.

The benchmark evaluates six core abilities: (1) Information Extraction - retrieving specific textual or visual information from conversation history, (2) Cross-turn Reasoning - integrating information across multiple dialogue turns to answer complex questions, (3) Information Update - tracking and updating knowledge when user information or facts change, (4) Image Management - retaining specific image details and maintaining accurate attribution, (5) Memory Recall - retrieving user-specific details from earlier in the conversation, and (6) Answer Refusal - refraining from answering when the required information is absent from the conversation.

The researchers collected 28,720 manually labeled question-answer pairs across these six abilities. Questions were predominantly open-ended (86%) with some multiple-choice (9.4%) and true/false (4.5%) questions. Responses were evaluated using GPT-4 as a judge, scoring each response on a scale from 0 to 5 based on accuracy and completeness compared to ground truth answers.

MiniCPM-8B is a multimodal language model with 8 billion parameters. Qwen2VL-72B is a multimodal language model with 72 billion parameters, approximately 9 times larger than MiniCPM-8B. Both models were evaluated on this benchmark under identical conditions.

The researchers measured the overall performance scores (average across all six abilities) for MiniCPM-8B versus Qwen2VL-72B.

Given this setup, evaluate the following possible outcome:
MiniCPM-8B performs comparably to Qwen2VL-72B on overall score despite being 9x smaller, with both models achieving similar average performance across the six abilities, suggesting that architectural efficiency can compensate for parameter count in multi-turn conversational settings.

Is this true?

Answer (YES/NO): NO